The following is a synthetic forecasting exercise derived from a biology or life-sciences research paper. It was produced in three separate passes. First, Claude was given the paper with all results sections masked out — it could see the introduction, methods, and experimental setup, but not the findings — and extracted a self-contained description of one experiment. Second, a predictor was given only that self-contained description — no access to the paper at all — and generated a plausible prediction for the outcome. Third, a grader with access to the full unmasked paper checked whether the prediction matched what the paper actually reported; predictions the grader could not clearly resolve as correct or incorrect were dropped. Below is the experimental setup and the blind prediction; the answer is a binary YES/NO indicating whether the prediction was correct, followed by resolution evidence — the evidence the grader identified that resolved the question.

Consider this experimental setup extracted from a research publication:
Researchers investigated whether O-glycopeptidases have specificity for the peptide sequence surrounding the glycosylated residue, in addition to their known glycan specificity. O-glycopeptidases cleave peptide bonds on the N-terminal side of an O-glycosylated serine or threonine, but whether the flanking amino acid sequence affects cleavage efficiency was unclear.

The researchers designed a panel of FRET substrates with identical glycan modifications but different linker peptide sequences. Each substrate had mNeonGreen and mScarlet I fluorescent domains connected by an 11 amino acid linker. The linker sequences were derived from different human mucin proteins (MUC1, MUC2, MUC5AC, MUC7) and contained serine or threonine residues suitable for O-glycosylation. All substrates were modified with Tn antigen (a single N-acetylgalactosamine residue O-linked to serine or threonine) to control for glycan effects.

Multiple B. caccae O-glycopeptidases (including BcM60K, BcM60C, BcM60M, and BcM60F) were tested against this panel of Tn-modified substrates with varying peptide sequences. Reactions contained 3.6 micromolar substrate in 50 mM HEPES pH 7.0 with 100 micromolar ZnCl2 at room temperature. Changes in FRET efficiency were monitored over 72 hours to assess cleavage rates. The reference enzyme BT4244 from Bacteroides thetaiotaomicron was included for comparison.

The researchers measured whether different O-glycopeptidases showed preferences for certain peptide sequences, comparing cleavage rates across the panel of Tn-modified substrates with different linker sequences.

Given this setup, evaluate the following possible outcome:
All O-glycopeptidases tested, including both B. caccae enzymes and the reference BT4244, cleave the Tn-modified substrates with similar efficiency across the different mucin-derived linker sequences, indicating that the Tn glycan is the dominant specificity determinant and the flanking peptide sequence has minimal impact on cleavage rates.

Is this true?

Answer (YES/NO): NO